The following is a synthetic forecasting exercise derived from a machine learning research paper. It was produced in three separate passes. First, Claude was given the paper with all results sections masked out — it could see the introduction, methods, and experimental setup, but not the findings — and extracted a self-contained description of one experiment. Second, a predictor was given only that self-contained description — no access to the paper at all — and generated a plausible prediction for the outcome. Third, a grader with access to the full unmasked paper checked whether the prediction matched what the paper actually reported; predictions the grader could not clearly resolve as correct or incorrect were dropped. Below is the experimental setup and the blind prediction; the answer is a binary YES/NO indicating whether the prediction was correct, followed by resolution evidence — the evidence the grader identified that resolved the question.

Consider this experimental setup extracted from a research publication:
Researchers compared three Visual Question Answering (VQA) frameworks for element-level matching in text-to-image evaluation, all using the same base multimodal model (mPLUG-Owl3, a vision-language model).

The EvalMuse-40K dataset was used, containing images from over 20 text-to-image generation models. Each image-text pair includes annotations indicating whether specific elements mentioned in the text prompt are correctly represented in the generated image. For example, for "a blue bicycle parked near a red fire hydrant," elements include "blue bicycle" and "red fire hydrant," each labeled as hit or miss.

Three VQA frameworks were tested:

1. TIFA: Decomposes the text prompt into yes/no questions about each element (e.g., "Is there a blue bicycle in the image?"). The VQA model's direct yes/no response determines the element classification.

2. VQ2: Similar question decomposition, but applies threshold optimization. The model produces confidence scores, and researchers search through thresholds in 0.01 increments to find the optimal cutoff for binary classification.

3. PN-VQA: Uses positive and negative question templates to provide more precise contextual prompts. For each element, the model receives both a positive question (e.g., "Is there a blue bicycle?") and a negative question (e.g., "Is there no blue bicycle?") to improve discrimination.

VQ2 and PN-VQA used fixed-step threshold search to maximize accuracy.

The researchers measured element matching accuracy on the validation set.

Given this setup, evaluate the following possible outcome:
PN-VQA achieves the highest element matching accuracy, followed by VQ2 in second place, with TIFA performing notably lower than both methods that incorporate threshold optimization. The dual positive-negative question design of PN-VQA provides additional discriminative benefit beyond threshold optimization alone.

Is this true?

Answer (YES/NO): YES